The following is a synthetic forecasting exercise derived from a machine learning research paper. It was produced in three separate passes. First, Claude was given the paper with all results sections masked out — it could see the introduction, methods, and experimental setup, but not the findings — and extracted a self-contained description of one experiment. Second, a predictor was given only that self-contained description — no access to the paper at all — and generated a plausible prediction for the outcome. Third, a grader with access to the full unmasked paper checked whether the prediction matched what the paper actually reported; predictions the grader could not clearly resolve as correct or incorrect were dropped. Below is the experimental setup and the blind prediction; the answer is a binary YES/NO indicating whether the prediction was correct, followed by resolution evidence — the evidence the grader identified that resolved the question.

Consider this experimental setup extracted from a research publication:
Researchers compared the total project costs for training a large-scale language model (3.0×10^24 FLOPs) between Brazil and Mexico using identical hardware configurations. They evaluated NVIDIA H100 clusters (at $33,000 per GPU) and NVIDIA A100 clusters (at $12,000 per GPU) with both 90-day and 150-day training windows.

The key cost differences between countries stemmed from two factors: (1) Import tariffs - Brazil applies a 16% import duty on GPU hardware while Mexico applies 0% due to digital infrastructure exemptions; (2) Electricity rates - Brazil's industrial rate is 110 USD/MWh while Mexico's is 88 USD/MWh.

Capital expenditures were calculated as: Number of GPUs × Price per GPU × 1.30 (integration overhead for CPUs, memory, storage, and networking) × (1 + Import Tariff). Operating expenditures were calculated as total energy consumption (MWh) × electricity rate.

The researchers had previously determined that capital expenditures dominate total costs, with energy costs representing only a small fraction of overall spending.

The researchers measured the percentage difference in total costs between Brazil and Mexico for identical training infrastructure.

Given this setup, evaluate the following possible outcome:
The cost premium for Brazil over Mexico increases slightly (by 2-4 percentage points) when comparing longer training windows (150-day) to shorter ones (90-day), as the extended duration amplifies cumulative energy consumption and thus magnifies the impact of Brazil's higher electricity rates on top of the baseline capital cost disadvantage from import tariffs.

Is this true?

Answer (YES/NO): NO